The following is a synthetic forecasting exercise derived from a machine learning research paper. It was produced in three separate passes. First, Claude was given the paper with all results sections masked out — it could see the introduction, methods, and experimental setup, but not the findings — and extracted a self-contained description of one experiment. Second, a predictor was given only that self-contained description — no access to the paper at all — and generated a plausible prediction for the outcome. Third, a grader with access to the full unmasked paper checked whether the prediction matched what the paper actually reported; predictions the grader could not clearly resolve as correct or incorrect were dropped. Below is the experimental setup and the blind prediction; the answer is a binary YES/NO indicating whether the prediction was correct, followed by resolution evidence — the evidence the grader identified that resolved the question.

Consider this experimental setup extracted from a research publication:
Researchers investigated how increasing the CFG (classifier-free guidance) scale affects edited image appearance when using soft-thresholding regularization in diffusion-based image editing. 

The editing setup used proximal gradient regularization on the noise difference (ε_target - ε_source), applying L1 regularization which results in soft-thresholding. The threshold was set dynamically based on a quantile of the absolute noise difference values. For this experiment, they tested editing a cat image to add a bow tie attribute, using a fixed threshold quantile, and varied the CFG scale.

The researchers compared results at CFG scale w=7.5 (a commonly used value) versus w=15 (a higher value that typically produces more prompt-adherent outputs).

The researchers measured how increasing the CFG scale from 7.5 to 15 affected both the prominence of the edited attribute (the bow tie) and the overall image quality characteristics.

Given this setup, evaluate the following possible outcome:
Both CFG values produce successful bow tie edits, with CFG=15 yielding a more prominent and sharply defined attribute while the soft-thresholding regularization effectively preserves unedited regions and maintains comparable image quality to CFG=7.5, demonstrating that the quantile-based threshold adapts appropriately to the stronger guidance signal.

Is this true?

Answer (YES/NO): NO